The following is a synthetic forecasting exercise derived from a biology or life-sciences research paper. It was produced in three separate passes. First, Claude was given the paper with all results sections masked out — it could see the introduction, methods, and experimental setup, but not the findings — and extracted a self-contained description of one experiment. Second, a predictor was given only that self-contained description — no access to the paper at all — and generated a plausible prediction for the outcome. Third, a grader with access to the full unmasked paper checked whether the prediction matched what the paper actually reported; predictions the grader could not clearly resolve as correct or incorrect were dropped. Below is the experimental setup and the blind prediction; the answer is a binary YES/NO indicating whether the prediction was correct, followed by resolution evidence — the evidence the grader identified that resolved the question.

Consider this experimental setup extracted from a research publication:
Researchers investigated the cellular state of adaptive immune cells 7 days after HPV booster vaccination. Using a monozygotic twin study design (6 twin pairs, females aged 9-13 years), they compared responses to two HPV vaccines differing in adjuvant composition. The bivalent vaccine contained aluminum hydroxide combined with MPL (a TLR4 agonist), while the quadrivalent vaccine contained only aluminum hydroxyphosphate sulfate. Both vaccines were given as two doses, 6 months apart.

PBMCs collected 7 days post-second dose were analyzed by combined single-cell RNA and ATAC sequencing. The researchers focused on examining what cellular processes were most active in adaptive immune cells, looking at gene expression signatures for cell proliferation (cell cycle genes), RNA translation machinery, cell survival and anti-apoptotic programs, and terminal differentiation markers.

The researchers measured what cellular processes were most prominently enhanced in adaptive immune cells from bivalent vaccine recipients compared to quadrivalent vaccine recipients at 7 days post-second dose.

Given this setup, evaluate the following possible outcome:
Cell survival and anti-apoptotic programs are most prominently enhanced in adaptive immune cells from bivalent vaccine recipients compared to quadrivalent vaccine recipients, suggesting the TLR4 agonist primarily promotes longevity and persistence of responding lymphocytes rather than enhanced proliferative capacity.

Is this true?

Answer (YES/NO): NO